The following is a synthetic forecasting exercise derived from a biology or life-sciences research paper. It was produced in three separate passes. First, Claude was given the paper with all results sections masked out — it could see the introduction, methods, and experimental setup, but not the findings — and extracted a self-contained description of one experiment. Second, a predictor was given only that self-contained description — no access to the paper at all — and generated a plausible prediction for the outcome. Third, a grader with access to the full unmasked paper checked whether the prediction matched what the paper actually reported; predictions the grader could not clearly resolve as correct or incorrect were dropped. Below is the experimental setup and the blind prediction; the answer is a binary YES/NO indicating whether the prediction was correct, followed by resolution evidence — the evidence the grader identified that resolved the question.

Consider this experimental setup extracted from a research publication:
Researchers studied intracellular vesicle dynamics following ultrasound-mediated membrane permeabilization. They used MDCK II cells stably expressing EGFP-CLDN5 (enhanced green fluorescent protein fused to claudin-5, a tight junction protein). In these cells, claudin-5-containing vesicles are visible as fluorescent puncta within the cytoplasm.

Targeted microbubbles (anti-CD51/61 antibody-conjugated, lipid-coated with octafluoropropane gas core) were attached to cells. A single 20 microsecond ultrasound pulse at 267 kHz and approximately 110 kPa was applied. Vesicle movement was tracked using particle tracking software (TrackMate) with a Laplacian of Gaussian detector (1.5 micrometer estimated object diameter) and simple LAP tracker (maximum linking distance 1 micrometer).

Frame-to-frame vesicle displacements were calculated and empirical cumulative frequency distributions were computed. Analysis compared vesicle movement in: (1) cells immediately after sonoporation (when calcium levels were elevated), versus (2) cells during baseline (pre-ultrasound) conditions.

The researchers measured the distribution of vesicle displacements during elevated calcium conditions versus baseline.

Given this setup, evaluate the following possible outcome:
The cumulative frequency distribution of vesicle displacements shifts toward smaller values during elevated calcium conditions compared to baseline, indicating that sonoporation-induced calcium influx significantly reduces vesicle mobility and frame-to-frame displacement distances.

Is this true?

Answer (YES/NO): YES